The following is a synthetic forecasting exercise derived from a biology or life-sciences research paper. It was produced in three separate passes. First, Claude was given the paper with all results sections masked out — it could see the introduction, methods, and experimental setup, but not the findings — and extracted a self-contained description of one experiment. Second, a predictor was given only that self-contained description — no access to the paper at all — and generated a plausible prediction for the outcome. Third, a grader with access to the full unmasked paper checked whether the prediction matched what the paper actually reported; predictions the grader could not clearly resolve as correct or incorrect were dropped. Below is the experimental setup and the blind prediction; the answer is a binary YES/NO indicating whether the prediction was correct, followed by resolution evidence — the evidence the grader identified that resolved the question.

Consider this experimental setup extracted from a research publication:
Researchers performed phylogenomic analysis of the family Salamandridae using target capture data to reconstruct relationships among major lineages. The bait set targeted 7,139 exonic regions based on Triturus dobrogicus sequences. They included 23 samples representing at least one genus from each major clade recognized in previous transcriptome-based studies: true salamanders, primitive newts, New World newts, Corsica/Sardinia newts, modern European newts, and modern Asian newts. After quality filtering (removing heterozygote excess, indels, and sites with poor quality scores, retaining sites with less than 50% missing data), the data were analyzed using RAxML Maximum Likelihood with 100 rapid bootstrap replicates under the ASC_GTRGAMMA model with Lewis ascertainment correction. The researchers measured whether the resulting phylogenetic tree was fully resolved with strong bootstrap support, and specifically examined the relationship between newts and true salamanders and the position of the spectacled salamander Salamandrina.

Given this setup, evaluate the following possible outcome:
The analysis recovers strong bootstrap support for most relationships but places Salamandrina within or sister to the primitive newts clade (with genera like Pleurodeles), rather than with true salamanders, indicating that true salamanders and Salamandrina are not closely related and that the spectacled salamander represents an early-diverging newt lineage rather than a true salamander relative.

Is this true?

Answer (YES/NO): NO